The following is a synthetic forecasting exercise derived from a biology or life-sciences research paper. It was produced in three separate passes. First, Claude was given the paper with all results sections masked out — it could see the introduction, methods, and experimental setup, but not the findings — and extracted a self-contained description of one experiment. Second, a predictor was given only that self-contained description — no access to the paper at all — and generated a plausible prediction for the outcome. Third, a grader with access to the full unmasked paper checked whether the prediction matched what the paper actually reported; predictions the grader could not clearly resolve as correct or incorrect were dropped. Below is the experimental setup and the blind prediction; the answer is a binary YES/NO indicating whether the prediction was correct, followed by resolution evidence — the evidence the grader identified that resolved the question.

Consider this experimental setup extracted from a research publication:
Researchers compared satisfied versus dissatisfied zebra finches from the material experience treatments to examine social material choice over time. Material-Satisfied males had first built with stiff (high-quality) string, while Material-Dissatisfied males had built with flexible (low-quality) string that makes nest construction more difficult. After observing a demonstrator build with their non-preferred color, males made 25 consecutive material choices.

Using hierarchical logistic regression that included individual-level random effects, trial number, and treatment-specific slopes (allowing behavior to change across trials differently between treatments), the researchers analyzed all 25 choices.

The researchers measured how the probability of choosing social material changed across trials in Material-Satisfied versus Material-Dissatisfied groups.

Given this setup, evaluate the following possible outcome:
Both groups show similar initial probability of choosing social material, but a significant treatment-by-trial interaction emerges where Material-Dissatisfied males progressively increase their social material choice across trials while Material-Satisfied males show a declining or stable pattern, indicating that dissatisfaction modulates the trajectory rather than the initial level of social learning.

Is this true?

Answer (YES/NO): NO